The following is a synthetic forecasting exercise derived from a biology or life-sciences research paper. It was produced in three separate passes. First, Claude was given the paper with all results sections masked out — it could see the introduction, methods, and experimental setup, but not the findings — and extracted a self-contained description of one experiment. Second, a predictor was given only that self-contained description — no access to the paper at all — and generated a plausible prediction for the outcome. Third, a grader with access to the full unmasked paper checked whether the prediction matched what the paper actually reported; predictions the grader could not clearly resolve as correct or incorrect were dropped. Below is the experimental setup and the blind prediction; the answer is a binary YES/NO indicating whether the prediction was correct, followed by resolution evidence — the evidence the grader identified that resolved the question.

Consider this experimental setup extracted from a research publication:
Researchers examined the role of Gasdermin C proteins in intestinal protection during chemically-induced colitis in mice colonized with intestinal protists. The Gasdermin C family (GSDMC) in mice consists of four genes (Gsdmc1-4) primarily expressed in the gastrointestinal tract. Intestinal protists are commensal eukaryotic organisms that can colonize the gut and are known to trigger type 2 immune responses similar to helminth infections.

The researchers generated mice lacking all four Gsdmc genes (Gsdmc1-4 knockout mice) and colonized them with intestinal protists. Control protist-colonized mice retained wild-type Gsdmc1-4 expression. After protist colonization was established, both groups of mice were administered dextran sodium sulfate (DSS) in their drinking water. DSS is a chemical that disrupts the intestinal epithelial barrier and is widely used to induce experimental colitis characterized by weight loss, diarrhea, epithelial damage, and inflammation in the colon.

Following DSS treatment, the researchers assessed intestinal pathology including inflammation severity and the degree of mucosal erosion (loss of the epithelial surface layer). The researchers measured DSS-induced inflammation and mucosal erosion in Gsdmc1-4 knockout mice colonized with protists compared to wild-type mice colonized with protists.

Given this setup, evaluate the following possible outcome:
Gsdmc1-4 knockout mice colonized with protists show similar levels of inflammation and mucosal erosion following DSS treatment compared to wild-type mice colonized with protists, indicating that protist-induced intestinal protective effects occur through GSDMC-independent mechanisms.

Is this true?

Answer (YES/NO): NO